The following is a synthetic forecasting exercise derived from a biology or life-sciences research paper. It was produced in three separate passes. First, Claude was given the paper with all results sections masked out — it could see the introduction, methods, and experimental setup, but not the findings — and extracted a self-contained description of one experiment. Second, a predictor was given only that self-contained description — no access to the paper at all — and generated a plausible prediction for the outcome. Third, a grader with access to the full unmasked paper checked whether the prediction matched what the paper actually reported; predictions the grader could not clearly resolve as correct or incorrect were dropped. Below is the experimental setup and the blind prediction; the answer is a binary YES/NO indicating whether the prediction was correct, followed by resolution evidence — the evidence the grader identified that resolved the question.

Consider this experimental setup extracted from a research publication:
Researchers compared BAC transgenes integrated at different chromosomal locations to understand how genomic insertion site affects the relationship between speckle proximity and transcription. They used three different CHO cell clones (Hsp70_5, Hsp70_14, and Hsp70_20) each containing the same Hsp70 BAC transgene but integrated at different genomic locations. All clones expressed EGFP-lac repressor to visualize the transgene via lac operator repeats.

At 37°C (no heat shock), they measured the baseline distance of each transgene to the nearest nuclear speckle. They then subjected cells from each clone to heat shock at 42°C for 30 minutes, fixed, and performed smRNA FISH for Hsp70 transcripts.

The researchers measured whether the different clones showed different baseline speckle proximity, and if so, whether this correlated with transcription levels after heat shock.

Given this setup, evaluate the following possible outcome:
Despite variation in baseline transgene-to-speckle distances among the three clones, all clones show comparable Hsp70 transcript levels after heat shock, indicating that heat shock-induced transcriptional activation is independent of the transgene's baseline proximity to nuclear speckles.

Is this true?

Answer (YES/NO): NO